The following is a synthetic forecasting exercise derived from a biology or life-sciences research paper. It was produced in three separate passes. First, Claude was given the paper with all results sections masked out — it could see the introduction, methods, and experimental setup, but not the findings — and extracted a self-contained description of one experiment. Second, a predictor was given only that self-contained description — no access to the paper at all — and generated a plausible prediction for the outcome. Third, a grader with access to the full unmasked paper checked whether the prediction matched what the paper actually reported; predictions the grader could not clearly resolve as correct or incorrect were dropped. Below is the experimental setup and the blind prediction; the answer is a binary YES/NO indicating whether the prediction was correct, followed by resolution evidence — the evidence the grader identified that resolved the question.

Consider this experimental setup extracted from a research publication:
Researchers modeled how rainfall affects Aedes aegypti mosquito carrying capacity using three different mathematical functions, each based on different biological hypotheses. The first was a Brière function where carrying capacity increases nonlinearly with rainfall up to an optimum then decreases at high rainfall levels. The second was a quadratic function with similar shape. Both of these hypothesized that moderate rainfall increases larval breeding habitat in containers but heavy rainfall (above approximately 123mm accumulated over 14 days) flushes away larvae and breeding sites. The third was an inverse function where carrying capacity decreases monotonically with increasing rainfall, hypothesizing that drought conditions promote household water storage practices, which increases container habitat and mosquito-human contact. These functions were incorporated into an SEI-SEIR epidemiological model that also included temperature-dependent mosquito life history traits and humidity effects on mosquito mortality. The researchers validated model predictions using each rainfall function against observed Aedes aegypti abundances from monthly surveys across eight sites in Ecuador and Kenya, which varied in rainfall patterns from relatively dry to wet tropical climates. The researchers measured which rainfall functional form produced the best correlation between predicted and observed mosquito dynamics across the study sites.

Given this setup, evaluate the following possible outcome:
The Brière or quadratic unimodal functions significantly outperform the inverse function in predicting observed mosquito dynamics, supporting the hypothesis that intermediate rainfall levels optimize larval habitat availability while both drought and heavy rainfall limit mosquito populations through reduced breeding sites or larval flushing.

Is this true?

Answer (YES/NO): NO